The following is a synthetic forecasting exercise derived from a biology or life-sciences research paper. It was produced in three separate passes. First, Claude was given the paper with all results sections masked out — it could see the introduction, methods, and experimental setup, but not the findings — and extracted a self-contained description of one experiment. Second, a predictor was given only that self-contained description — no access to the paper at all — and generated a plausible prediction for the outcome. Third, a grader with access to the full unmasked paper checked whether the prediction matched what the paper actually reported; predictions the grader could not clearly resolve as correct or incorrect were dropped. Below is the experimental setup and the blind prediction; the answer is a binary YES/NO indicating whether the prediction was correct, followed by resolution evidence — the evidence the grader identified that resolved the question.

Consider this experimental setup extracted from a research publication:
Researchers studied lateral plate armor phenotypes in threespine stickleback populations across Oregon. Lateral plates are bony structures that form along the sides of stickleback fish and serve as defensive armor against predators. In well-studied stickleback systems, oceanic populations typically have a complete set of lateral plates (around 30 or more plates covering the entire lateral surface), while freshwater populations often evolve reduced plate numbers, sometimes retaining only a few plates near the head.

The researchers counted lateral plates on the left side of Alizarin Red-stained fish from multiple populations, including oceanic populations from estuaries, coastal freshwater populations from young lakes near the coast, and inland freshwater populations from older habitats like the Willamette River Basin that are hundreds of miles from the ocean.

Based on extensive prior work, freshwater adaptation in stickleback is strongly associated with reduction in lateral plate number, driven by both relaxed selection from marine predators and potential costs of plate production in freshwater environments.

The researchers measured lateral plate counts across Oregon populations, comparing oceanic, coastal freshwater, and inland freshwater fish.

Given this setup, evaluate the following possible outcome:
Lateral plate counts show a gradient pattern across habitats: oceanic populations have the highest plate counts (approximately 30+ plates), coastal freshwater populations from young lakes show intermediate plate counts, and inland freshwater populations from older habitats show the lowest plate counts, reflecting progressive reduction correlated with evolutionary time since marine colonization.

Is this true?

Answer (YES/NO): NO